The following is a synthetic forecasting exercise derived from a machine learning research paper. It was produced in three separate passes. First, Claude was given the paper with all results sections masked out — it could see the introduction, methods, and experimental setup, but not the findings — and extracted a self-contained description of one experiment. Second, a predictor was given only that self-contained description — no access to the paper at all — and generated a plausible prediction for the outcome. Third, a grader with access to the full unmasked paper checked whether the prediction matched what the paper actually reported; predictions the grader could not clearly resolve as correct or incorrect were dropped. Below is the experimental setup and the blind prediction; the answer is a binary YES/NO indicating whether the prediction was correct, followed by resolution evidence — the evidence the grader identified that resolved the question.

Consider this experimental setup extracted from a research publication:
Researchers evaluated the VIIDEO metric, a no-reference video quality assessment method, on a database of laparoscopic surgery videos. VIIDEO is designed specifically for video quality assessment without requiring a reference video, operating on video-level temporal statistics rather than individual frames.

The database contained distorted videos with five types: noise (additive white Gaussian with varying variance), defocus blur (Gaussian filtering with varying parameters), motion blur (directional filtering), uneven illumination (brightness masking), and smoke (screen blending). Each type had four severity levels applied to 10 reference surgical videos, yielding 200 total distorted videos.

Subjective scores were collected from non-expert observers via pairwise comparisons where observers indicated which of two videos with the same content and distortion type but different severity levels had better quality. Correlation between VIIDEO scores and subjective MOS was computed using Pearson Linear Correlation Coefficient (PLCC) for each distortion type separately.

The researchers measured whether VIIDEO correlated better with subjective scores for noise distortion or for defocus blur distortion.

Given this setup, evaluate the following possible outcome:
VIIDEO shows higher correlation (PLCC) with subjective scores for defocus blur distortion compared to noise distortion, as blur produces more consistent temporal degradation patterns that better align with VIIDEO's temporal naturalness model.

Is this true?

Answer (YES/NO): NO